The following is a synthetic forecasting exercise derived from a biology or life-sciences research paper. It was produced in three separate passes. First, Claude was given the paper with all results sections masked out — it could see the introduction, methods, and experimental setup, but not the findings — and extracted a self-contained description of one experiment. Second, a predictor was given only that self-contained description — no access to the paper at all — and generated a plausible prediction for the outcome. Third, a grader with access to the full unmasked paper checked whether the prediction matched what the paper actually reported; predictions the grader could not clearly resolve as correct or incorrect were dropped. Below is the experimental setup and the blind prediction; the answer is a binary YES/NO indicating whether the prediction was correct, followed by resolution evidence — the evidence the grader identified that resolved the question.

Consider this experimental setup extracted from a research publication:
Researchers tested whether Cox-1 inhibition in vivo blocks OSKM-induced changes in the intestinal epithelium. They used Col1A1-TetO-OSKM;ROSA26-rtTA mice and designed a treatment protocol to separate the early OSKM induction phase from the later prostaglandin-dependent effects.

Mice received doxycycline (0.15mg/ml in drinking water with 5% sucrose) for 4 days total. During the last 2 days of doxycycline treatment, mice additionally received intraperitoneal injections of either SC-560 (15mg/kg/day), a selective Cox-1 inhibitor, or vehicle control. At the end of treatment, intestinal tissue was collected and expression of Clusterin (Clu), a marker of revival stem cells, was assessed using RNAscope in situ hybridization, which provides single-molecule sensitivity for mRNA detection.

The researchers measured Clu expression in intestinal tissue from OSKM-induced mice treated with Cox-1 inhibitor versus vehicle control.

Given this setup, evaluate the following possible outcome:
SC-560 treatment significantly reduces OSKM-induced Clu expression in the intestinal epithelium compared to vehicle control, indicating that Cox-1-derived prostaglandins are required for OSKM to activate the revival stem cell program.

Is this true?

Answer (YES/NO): YES